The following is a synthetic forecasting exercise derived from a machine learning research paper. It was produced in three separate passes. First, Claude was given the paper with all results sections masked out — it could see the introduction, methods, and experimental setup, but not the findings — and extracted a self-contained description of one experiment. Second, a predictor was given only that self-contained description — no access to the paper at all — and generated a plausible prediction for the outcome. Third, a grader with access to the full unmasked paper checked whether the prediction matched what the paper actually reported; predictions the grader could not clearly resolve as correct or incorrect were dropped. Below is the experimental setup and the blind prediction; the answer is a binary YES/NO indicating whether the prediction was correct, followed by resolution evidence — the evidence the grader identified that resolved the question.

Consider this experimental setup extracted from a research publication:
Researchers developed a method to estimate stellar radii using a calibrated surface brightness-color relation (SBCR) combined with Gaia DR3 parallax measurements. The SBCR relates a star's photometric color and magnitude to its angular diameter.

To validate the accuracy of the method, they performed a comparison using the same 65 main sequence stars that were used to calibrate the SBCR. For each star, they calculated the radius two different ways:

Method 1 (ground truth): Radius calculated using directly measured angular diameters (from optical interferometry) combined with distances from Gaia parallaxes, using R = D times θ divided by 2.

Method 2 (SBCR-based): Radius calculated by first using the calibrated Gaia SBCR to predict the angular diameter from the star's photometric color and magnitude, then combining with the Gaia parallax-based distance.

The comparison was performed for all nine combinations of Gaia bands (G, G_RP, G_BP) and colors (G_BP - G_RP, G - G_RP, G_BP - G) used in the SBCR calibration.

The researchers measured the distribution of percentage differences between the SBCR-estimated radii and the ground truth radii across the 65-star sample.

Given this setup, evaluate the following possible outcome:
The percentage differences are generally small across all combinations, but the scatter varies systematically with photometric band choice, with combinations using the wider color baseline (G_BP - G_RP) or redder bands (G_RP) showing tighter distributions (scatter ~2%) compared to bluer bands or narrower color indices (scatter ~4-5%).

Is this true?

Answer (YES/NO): NO